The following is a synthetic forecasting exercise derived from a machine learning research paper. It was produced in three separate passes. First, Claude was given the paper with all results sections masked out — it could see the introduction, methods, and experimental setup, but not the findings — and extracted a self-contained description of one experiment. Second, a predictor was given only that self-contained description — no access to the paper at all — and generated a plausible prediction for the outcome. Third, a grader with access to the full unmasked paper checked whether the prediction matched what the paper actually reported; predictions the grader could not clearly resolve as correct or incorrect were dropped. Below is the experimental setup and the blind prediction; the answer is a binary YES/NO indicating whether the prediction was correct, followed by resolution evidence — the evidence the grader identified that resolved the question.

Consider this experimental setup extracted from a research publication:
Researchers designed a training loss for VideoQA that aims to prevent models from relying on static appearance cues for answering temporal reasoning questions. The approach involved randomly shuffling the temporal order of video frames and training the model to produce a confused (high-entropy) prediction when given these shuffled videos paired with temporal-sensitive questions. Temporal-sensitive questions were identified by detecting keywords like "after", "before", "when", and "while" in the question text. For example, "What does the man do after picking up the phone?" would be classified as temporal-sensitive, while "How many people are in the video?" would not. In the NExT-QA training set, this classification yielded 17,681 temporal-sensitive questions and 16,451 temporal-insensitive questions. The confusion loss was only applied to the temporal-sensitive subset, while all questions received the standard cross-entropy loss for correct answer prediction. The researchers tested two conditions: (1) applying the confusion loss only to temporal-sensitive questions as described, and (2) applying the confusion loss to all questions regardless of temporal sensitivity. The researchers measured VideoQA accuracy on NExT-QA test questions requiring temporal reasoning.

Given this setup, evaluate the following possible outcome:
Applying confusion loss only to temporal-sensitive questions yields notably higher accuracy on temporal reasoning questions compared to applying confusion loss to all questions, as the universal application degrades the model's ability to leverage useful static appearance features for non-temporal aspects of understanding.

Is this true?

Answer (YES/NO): NO